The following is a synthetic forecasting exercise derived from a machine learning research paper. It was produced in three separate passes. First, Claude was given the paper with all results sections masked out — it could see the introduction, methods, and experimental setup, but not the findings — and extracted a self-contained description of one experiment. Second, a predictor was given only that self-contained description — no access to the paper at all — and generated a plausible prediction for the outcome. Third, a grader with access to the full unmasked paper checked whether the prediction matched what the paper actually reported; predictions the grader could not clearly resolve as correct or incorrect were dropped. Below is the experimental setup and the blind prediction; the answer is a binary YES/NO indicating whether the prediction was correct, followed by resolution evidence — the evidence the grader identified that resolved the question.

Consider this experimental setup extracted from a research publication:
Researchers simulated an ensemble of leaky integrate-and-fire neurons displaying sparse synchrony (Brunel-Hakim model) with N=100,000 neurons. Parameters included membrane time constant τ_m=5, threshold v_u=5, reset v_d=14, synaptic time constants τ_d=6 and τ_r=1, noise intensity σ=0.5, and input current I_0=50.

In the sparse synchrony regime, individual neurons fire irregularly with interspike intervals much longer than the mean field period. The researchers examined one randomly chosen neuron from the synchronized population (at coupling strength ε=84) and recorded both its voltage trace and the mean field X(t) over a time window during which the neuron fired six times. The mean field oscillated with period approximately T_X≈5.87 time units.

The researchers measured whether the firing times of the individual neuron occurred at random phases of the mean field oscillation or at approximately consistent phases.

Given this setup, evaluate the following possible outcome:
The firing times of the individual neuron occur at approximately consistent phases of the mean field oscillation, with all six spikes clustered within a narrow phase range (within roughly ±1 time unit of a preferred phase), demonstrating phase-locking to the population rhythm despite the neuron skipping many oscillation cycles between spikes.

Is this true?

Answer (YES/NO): YES